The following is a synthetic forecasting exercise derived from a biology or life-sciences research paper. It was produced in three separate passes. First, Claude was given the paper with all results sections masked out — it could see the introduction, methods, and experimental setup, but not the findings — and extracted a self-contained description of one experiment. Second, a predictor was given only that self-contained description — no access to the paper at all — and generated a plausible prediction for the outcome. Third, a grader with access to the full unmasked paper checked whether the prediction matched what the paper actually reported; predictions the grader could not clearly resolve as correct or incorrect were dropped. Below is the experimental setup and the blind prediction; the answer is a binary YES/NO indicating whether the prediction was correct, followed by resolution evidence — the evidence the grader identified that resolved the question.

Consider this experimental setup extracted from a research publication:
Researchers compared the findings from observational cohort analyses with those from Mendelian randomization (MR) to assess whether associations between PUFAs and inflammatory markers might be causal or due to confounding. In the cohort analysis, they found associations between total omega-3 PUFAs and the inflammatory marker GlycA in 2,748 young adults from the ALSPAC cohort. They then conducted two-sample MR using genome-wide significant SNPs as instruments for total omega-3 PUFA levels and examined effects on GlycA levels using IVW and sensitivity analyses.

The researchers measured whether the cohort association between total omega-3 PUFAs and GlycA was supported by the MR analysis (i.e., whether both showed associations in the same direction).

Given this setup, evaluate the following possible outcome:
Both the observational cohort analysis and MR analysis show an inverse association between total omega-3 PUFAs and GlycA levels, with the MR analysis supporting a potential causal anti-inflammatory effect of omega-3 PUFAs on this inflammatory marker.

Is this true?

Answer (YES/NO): NO